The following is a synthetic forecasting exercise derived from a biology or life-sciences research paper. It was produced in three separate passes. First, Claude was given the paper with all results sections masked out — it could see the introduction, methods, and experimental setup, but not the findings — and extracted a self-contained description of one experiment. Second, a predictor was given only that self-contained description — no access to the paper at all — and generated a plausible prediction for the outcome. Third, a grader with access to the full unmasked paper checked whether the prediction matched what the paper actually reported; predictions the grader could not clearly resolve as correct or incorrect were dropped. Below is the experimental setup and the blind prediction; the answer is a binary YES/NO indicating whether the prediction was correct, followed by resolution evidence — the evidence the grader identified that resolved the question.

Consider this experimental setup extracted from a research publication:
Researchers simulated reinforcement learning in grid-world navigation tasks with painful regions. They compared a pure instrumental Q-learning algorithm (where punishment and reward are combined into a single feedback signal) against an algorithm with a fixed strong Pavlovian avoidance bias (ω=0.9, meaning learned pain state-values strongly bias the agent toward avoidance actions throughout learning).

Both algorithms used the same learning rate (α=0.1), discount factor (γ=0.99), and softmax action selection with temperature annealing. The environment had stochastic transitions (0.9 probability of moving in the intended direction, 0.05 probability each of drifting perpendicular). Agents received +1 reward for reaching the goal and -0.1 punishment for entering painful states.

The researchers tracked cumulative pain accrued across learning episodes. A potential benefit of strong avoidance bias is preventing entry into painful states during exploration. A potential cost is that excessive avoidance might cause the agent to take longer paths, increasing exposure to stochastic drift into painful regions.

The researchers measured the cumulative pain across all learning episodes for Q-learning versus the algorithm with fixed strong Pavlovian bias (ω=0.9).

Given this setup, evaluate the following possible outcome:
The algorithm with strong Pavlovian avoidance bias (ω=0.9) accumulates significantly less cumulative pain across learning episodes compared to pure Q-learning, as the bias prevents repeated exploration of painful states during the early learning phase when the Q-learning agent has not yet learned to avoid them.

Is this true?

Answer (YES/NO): NO